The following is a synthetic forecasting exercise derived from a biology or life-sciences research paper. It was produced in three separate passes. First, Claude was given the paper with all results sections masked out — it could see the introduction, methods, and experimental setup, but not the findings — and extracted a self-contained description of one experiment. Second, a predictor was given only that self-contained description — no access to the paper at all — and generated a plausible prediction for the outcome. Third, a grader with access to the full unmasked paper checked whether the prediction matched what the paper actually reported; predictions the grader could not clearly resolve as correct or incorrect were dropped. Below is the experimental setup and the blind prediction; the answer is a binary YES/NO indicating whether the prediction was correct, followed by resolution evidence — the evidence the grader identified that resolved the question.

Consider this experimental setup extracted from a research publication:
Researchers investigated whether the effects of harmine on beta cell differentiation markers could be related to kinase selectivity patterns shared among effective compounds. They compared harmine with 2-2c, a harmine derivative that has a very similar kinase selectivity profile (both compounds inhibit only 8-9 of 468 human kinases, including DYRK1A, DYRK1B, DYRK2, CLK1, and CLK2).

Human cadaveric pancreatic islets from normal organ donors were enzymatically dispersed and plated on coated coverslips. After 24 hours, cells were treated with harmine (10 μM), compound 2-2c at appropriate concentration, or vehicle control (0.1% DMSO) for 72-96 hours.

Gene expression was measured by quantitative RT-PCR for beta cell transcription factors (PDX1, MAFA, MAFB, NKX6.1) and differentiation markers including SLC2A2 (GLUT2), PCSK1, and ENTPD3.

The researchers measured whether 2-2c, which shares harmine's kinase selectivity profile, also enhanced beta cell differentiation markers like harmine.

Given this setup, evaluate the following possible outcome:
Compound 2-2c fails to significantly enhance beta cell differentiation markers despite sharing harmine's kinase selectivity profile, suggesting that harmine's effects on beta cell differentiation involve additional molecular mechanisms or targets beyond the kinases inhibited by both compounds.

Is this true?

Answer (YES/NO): NO